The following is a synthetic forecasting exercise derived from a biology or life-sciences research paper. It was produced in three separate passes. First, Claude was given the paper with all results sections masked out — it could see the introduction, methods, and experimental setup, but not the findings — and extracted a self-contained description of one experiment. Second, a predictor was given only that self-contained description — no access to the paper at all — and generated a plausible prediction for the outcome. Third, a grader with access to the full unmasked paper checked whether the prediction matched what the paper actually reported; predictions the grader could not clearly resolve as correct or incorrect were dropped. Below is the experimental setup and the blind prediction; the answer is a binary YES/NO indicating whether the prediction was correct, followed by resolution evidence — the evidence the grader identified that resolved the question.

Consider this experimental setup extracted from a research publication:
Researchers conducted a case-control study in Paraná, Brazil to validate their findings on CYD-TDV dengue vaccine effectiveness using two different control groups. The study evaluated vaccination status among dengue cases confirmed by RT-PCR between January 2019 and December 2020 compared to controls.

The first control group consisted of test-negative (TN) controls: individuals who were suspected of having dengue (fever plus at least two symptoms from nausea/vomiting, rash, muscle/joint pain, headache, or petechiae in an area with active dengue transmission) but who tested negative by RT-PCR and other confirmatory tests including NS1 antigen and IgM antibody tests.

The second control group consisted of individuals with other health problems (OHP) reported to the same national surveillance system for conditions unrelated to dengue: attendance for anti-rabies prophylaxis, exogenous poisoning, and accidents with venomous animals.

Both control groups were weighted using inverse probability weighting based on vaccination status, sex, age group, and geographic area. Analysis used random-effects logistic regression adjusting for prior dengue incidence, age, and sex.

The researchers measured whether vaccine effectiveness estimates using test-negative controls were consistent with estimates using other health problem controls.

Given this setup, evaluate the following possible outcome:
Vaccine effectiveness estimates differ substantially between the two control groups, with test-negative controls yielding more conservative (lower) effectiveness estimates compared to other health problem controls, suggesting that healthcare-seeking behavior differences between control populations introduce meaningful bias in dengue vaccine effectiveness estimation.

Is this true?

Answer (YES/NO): NO